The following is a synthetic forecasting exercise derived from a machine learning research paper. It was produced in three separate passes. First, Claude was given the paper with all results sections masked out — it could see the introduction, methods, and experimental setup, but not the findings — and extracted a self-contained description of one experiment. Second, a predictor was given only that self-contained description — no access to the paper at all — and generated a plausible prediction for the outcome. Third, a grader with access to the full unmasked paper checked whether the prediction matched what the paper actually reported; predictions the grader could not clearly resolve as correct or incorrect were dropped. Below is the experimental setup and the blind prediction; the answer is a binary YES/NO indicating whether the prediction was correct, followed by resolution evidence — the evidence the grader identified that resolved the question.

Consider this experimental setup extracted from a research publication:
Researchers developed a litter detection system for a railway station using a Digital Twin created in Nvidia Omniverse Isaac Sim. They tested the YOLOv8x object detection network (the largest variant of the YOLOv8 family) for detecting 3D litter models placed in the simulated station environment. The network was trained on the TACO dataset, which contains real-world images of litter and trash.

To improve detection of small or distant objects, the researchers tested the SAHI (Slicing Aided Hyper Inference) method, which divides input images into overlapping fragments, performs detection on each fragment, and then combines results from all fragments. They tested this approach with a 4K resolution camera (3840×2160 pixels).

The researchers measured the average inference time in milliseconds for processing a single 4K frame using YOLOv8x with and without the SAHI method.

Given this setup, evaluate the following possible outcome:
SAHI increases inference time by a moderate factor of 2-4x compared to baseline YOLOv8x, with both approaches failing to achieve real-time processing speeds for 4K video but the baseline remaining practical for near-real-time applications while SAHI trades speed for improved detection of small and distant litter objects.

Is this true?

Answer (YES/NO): NO